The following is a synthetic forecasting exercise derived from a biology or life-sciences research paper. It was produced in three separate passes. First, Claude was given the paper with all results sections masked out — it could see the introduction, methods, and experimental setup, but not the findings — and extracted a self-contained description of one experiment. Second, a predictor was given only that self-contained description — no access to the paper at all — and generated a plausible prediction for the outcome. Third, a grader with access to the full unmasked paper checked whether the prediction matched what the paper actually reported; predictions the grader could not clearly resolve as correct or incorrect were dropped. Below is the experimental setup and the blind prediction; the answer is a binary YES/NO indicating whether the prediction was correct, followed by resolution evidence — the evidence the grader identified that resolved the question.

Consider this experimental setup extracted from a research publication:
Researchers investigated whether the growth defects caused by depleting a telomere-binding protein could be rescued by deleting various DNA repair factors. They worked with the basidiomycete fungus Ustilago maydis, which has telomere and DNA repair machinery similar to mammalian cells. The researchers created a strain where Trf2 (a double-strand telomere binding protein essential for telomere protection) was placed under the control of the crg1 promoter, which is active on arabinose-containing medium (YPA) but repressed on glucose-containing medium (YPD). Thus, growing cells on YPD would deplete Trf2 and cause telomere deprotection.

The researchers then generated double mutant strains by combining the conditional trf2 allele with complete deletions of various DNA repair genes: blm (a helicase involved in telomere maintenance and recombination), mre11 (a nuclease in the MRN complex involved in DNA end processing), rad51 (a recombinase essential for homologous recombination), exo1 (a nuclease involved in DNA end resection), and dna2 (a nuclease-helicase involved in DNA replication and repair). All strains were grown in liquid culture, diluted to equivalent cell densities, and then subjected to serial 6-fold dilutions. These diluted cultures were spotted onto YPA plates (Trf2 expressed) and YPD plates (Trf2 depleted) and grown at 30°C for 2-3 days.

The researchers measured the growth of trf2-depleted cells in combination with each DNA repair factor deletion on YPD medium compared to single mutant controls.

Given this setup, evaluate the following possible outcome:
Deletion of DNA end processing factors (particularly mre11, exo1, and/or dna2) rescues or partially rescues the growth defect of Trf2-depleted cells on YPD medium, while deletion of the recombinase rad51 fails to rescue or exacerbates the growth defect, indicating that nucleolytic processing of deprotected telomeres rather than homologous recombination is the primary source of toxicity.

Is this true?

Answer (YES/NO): NO